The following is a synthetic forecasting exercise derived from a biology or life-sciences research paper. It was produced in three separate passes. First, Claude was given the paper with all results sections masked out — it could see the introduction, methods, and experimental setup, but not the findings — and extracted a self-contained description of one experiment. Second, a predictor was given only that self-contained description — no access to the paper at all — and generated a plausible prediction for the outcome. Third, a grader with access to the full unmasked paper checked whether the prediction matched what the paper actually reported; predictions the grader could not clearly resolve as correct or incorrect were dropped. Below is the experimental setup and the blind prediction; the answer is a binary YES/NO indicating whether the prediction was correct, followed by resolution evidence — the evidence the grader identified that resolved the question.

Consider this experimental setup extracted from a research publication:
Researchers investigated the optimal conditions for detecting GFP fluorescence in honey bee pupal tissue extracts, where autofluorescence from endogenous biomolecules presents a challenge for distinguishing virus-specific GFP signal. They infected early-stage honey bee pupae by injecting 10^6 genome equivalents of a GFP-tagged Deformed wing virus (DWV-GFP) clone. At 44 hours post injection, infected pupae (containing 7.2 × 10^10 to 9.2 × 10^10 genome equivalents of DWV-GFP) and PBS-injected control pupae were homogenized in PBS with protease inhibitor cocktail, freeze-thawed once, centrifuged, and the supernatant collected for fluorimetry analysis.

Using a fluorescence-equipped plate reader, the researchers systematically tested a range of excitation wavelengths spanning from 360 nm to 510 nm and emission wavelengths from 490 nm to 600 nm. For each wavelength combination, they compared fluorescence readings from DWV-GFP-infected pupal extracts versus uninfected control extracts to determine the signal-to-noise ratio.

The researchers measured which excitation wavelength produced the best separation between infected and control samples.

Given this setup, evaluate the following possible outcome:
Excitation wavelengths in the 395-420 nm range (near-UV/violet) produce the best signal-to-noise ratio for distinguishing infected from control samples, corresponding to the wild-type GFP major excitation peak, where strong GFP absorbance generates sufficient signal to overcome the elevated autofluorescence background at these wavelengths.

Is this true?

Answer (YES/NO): NO